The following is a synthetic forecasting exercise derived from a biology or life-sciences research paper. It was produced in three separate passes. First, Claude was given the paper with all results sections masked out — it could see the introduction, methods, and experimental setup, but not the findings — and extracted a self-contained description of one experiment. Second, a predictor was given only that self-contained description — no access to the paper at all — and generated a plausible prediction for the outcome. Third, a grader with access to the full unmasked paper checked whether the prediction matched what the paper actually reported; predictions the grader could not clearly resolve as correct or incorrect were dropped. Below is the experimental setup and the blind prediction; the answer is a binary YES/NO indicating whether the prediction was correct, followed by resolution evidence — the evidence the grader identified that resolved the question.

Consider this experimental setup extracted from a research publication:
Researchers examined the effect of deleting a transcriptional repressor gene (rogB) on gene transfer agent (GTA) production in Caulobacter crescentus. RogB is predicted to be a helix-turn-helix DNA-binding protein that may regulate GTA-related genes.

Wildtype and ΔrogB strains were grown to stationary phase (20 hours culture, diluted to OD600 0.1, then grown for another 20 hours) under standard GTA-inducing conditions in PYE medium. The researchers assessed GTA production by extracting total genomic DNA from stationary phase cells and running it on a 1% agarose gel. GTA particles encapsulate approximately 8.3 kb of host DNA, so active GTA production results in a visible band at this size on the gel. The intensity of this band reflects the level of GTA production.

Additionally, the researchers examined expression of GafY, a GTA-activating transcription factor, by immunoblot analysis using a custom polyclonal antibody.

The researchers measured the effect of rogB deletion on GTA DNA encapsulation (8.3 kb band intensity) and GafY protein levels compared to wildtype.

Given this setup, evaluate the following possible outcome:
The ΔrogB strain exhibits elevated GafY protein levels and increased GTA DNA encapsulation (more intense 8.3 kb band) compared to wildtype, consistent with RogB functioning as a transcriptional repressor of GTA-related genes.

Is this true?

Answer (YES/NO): NO